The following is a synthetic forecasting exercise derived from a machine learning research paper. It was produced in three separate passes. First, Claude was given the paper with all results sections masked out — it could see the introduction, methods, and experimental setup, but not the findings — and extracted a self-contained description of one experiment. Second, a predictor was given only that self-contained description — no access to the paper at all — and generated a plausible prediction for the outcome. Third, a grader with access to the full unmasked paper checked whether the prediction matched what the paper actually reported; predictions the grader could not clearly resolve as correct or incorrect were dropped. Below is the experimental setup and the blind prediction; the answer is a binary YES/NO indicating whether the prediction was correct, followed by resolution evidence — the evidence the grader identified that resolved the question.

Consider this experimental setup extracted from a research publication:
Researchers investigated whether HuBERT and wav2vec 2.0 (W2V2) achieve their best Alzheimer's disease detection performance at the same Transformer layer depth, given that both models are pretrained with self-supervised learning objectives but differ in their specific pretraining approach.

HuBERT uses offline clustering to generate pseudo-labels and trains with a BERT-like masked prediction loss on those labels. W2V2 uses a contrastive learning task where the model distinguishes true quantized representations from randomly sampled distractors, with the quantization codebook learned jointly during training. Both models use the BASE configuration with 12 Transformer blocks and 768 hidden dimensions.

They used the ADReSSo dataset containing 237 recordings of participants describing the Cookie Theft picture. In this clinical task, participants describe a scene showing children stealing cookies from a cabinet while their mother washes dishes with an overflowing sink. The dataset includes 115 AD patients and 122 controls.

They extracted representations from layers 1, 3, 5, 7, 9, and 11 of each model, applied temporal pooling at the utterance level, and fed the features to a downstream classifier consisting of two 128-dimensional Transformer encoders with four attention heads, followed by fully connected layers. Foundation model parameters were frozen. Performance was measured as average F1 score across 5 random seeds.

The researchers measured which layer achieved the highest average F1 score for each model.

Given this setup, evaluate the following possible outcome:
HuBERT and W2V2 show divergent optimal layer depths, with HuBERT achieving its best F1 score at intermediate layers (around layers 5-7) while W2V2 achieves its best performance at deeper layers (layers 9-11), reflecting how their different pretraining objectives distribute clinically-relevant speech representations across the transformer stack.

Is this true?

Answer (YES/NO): NO